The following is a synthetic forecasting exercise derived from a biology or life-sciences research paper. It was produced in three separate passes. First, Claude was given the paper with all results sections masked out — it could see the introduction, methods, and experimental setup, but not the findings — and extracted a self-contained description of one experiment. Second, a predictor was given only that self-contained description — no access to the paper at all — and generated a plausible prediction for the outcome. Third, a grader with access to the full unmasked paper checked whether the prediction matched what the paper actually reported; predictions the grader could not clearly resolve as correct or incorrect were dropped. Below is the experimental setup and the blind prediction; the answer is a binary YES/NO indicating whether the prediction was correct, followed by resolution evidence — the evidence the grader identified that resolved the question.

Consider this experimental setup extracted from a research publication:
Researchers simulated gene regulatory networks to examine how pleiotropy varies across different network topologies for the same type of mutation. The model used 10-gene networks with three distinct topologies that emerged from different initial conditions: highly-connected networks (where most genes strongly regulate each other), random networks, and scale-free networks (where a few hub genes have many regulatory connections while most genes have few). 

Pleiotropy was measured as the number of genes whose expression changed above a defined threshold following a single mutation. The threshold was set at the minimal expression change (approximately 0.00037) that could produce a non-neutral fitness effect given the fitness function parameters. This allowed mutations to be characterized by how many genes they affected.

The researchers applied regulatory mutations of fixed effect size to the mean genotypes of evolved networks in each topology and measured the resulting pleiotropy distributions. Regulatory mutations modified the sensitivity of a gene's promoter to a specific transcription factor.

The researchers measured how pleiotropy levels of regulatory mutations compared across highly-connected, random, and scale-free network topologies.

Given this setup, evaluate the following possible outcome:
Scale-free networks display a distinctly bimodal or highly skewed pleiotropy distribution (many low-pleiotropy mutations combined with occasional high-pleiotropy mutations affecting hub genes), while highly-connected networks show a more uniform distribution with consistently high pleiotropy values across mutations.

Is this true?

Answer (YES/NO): NO